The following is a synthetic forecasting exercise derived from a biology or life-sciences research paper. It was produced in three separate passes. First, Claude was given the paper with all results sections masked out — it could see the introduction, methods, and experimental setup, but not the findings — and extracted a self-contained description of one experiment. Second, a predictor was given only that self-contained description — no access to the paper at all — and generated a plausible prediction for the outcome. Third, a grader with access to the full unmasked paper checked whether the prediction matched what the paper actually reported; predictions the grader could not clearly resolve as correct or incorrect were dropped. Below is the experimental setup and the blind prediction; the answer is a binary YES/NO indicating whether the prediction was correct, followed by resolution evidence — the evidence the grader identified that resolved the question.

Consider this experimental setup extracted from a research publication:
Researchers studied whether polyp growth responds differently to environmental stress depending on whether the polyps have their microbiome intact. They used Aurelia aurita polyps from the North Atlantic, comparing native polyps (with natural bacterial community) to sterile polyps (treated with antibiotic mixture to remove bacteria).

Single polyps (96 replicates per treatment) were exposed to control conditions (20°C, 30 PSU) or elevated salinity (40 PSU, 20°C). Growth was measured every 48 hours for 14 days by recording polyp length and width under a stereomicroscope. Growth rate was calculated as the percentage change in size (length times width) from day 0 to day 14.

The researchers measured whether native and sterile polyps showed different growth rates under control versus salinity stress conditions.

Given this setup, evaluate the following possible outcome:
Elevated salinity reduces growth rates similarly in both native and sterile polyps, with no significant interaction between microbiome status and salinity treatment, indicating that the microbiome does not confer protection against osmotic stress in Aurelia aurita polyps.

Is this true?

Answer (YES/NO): NO